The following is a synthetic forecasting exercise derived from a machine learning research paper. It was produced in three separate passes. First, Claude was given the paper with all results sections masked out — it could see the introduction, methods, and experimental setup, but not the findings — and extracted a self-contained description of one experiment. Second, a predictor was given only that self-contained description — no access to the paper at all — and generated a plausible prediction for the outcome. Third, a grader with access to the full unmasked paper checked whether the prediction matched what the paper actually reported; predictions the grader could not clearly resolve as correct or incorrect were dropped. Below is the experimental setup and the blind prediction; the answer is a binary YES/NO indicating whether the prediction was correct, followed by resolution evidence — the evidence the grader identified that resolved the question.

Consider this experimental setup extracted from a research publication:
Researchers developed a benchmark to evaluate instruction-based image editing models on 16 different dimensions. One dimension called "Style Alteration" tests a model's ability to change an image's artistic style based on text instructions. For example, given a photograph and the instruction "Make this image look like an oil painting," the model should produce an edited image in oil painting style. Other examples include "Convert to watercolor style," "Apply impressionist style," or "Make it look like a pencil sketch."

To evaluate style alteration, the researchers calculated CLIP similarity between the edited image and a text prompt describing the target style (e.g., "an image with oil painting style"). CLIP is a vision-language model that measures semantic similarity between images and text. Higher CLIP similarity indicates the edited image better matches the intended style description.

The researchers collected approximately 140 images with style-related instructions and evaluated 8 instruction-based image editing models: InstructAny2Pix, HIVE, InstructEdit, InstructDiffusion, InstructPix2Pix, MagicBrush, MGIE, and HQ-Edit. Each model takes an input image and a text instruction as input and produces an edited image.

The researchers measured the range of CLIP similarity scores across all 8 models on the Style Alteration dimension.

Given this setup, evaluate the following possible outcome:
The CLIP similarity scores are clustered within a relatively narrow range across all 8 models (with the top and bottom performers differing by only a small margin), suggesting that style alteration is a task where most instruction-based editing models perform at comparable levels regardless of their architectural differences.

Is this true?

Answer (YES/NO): NO